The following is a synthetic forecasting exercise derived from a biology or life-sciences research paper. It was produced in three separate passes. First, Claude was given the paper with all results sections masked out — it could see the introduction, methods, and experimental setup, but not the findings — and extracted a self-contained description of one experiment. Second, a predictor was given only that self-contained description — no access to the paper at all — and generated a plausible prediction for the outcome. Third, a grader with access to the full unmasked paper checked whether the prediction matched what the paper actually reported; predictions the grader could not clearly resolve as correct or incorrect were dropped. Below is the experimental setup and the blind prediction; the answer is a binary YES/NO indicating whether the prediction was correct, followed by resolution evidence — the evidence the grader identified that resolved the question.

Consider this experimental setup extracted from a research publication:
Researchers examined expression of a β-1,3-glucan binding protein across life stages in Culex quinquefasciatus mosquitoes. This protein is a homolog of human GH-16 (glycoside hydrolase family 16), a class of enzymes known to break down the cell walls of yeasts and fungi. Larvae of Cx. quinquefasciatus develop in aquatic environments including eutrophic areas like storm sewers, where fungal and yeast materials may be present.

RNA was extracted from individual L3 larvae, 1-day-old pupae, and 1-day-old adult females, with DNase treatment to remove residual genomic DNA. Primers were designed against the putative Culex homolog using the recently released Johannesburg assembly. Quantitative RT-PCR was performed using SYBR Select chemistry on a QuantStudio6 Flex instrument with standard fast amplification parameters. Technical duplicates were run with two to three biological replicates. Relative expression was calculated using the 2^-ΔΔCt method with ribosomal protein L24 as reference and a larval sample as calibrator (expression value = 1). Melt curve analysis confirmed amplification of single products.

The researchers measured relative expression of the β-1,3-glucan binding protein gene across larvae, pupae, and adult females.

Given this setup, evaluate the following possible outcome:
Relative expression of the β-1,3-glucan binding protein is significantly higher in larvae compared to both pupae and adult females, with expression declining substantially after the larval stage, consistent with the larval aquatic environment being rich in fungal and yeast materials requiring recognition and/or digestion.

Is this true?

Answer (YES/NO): NO